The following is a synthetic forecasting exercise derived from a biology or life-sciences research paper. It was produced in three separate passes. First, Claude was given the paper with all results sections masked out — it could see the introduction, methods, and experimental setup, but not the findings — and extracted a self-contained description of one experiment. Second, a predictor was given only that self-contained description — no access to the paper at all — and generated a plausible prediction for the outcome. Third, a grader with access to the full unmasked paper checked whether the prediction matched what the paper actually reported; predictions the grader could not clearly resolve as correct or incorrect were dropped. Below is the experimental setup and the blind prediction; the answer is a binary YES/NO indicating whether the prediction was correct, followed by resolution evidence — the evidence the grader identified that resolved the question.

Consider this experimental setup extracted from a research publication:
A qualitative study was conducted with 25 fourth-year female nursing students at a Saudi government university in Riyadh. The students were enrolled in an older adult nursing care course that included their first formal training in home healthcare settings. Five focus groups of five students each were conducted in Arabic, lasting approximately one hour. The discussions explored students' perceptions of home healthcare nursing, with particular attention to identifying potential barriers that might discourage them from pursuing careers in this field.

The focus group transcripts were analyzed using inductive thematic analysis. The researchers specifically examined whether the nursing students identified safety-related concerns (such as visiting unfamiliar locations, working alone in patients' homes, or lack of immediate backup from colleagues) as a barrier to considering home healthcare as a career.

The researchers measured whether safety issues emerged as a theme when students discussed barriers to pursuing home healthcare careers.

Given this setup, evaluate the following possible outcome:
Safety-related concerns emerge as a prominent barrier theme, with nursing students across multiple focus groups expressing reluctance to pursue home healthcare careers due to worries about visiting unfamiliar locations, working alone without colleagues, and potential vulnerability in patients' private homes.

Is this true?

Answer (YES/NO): NO